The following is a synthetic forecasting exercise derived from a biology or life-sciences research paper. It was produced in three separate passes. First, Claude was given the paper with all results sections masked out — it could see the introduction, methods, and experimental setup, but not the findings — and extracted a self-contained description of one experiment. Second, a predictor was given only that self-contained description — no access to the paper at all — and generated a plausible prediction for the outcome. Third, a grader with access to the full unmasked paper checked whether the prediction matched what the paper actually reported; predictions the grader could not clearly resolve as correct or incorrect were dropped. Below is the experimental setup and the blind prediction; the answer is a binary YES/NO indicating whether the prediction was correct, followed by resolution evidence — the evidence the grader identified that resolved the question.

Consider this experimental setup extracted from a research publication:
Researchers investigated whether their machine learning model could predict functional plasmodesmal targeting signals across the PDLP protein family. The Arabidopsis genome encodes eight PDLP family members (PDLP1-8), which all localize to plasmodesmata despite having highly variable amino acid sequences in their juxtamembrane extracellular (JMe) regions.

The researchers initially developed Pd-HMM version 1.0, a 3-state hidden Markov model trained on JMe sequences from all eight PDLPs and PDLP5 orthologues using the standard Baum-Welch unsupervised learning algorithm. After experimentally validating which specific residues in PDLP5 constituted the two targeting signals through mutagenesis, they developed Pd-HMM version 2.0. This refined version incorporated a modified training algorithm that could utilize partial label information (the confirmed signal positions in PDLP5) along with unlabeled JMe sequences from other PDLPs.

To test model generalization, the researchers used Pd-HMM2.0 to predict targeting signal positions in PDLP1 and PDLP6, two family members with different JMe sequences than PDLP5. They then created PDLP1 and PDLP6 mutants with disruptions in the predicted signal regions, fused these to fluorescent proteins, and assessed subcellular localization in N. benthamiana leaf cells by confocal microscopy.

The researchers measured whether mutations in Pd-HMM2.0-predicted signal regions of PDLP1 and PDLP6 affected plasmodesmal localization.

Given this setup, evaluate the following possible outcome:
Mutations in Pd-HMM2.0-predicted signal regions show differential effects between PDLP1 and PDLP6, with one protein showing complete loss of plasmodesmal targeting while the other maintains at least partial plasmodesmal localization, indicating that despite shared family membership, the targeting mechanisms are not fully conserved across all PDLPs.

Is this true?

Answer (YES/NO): NO